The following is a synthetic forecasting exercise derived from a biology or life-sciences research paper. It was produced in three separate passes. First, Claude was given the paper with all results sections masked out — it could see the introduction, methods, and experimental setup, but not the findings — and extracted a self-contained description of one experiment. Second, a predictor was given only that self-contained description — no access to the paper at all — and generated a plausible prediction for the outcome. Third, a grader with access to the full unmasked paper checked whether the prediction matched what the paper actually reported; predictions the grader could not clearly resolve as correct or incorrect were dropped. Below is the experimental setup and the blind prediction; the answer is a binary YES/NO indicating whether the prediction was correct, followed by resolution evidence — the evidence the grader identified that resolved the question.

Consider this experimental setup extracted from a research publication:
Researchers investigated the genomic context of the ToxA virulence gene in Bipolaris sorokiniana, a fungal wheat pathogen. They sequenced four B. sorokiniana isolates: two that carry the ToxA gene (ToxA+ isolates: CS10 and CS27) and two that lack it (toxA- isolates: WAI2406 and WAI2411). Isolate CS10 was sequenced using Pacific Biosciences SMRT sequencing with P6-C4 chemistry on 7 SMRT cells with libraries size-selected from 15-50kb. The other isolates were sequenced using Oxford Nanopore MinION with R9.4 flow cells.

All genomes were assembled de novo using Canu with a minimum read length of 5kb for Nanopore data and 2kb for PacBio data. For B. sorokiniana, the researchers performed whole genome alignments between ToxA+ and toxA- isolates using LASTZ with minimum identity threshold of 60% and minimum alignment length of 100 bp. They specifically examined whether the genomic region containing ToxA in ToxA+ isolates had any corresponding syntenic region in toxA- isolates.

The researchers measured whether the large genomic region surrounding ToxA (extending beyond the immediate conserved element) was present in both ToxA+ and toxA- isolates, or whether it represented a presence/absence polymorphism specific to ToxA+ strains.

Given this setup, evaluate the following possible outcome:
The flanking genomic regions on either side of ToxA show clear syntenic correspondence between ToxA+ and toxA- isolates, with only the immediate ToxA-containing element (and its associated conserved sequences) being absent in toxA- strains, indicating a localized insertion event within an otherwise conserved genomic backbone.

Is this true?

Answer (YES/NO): NO